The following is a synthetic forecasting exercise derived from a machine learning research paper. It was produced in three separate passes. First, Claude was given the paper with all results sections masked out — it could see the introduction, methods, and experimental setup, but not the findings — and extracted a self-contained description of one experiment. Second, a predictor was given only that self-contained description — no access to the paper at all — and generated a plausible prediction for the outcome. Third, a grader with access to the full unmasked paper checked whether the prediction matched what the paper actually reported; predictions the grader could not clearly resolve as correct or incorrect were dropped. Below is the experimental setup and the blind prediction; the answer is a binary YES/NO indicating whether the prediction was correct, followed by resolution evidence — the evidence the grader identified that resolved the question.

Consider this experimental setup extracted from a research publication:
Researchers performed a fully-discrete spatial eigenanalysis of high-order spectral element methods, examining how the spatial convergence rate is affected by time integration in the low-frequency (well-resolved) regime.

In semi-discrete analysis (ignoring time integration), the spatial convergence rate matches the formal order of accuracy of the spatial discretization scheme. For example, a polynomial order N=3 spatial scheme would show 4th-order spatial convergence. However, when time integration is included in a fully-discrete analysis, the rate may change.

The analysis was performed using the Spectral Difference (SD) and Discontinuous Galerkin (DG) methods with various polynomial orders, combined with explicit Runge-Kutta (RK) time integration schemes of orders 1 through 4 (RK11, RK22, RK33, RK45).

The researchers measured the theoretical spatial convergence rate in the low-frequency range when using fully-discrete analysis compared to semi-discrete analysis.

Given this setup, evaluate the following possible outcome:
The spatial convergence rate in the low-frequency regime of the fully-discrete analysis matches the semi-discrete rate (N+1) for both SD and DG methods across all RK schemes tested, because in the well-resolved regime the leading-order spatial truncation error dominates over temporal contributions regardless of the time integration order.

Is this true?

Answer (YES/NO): NO